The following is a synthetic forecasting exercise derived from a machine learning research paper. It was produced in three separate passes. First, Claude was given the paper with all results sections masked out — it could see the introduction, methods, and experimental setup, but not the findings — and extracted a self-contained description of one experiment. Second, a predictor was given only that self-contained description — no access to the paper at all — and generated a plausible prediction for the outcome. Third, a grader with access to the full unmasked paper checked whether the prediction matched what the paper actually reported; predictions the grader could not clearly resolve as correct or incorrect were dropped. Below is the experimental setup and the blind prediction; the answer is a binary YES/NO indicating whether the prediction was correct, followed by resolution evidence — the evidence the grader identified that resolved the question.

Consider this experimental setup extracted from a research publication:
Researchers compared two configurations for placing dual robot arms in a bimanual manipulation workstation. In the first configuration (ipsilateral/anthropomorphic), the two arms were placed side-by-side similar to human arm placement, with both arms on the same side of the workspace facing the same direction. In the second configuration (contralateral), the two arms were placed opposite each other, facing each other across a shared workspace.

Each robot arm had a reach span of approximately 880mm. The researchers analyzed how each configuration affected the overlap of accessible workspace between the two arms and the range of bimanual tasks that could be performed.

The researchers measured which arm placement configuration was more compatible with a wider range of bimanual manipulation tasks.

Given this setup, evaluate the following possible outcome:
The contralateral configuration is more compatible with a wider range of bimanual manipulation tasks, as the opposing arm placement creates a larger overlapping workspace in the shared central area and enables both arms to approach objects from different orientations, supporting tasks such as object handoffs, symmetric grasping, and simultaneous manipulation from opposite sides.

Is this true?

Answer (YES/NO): NO